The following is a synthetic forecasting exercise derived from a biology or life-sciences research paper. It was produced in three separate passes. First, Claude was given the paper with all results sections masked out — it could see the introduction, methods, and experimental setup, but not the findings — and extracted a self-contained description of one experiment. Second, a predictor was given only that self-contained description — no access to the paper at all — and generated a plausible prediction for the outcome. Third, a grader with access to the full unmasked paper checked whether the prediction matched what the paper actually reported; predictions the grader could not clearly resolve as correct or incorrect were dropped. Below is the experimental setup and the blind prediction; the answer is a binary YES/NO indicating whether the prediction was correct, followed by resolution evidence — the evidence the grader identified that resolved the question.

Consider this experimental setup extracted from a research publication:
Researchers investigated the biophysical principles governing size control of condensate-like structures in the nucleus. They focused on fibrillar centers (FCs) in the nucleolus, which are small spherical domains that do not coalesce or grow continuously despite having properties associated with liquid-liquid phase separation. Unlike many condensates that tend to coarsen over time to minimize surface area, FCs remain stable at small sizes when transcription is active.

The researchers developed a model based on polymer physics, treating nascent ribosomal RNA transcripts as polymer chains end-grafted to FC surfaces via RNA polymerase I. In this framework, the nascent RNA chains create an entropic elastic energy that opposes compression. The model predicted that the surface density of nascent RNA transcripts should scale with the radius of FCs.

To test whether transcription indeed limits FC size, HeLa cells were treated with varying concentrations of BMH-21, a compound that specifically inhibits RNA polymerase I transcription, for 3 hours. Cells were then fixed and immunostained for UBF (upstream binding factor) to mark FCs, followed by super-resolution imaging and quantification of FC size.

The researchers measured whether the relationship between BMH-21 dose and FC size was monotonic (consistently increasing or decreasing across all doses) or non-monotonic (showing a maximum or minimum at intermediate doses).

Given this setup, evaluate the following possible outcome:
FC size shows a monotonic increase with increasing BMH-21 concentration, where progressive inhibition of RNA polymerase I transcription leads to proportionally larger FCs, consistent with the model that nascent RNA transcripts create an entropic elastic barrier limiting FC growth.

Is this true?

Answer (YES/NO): YES